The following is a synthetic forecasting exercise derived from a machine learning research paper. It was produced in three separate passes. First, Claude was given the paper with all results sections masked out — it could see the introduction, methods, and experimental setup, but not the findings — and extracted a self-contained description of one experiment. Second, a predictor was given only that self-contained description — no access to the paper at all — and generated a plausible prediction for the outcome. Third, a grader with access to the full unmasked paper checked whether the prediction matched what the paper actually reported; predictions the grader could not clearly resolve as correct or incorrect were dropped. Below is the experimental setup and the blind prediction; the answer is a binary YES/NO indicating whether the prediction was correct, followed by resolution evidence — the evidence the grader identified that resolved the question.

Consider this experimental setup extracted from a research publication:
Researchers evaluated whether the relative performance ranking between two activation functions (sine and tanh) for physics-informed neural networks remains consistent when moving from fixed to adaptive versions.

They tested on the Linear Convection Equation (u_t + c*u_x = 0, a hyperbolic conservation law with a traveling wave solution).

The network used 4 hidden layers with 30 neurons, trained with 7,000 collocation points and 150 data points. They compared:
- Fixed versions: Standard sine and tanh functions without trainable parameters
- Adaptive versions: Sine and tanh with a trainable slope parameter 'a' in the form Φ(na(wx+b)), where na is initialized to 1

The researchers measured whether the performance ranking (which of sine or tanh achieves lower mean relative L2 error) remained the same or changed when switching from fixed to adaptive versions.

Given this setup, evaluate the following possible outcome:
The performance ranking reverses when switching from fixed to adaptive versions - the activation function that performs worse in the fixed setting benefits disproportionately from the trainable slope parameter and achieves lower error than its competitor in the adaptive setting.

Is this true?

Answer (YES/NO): YES